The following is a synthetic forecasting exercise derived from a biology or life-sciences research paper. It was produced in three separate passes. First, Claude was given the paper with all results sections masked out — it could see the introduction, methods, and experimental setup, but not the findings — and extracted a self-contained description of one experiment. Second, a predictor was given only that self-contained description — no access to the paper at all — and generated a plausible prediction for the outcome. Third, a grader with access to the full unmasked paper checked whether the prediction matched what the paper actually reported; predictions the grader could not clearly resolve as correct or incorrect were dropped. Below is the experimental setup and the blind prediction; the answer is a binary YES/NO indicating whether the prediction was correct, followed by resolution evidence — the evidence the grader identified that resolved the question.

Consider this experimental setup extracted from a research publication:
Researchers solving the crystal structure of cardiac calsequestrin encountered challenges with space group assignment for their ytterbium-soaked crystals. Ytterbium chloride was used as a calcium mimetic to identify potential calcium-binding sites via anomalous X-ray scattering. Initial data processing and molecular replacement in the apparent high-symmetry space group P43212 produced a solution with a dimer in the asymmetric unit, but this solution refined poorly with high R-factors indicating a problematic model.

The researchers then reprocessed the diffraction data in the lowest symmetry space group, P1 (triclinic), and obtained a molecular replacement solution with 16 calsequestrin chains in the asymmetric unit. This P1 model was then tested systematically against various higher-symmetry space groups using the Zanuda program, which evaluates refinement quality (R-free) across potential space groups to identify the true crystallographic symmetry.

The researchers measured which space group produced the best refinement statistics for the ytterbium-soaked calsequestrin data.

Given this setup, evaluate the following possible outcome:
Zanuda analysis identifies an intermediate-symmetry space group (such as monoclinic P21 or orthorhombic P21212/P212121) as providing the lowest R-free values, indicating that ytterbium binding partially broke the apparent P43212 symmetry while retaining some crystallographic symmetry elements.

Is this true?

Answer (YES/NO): YES